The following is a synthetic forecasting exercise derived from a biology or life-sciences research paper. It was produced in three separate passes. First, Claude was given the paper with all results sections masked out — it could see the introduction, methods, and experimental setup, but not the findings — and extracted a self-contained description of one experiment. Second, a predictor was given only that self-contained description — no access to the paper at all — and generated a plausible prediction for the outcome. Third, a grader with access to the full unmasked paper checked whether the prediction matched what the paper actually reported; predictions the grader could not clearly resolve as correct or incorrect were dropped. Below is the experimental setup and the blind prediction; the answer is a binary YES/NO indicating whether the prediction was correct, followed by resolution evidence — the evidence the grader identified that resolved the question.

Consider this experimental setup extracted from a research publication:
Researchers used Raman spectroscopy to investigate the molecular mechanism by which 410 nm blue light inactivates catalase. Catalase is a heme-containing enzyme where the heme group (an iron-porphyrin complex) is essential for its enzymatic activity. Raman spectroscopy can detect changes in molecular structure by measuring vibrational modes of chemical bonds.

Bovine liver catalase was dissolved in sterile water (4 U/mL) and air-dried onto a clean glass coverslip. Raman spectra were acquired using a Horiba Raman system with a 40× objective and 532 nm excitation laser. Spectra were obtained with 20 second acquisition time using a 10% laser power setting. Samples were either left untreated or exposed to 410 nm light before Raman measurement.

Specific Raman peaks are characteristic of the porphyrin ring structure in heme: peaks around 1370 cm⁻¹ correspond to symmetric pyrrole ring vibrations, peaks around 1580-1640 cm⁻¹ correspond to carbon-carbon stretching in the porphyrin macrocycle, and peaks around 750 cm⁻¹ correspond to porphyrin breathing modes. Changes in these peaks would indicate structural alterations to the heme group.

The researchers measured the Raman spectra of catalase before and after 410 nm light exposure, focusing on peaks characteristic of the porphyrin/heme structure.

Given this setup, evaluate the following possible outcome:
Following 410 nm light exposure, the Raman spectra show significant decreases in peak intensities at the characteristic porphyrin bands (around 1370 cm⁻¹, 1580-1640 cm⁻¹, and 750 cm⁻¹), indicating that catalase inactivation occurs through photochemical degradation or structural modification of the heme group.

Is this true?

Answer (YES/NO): NO